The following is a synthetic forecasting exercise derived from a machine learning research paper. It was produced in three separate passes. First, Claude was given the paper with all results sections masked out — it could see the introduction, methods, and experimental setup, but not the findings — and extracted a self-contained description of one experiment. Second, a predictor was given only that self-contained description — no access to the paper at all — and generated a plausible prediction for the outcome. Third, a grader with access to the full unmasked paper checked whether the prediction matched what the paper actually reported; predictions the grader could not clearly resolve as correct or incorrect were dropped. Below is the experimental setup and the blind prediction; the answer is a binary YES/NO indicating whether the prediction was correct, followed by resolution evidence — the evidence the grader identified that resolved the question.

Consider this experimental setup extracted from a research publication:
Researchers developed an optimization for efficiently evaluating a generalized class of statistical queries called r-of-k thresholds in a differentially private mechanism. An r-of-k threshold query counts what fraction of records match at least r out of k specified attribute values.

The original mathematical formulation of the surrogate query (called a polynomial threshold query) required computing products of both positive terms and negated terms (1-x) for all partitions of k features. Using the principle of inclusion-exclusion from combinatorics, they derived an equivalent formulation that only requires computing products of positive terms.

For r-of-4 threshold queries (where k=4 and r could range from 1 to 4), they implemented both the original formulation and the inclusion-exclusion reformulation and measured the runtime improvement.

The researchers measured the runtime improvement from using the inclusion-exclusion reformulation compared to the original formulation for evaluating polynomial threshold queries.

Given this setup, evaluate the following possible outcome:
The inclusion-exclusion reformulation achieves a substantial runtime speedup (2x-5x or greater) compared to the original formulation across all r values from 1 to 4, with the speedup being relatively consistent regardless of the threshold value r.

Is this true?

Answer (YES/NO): NO